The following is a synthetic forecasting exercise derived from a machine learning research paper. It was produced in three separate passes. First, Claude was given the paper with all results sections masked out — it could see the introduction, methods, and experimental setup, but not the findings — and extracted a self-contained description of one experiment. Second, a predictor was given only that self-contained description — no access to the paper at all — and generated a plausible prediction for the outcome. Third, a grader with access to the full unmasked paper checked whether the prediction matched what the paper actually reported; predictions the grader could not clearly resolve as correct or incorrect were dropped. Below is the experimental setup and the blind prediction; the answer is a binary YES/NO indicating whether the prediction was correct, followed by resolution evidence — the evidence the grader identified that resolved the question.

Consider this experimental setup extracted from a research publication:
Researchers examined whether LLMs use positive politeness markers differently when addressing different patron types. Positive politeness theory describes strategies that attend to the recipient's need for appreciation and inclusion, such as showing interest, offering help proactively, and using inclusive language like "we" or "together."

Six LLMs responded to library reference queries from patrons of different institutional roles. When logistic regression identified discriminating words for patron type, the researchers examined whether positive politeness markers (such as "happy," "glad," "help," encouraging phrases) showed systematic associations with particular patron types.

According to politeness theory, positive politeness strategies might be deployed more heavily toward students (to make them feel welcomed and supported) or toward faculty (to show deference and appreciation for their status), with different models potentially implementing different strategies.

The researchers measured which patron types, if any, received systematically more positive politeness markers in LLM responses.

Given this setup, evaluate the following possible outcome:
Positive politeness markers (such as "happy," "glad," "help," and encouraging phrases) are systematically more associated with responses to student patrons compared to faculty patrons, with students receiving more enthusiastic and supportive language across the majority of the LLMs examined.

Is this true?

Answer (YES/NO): NO